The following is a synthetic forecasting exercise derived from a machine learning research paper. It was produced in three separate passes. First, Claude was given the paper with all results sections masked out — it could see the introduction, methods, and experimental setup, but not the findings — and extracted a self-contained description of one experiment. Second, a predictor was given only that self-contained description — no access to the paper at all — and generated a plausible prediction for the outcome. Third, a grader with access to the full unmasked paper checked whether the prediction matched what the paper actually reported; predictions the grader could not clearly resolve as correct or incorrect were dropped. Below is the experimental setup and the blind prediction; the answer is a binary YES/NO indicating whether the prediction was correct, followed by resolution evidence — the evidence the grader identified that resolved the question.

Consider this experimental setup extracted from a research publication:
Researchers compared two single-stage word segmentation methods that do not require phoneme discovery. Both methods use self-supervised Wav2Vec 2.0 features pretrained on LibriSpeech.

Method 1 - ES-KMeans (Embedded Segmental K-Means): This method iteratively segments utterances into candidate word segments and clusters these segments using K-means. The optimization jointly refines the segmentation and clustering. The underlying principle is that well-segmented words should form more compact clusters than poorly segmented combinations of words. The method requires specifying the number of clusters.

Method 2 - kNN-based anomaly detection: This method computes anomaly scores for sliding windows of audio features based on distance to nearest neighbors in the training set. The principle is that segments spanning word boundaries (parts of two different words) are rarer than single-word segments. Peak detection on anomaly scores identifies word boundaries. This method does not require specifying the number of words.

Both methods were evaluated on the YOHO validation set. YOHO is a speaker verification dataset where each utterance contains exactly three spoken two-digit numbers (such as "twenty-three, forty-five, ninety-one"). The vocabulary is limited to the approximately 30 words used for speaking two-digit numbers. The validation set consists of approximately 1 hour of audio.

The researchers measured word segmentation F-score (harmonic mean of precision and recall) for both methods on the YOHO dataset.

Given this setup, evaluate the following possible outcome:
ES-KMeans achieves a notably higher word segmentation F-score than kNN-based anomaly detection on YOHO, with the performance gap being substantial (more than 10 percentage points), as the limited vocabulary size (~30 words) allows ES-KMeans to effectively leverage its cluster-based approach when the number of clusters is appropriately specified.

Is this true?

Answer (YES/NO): NO